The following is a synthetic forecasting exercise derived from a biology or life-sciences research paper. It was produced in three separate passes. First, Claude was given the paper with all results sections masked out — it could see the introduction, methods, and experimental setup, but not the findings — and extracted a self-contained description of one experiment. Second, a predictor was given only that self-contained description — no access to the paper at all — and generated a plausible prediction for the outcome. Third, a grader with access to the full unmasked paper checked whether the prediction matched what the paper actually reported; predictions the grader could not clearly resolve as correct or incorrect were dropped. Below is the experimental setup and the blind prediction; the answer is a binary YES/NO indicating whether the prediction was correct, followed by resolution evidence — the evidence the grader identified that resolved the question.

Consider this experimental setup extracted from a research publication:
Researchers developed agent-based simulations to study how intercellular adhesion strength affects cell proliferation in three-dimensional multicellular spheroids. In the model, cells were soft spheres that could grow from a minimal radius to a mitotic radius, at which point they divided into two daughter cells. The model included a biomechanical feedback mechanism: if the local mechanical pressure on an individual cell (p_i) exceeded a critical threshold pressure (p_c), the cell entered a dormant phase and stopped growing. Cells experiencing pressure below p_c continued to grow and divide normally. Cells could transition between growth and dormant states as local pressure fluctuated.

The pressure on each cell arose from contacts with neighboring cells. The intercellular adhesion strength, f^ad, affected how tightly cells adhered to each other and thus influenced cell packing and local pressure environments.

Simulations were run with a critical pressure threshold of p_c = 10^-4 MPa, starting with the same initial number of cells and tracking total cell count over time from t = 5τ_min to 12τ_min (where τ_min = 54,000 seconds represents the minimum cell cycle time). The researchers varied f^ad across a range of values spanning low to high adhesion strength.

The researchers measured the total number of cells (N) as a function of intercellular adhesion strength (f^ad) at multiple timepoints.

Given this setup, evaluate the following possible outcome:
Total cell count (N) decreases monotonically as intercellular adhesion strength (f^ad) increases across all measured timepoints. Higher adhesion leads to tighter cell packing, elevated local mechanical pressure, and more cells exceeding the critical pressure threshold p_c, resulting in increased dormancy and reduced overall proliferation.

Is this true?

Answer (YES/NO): NO